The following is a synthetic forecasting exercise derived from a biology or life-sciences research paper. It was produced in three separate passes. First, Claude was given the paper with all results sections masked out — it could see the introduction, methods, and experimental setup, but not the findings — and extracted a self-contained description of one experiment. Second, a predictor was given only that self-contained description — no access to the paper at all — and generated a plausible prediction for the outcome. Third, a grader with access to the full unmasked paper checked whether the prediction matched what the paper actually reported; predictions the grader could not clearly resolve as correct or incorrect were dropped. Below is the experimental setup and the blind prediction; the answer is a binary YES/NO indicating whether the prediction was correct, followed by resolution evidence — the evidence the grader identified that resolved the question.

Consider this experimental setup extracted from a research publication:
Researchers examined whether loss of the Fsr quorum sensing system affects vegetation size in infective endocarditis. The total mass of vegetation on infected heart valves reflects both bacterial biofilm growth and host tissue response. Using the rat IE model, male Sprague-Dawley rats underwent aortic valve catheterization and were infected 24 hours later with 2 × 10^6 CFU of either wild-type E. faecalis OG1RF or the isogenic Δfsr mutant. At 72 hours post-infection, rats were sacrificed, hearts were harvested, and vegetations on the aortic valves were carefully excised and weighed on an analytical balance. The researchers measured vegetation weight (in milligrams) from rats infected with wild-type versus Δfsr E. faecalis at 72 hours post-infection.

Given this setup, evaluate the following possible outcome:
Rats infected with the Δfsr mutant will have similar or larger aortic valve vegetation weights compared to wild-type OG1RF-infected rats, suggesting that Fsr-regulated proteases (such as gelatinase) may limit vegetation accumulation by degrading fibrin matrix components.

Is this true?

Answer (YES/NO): YES